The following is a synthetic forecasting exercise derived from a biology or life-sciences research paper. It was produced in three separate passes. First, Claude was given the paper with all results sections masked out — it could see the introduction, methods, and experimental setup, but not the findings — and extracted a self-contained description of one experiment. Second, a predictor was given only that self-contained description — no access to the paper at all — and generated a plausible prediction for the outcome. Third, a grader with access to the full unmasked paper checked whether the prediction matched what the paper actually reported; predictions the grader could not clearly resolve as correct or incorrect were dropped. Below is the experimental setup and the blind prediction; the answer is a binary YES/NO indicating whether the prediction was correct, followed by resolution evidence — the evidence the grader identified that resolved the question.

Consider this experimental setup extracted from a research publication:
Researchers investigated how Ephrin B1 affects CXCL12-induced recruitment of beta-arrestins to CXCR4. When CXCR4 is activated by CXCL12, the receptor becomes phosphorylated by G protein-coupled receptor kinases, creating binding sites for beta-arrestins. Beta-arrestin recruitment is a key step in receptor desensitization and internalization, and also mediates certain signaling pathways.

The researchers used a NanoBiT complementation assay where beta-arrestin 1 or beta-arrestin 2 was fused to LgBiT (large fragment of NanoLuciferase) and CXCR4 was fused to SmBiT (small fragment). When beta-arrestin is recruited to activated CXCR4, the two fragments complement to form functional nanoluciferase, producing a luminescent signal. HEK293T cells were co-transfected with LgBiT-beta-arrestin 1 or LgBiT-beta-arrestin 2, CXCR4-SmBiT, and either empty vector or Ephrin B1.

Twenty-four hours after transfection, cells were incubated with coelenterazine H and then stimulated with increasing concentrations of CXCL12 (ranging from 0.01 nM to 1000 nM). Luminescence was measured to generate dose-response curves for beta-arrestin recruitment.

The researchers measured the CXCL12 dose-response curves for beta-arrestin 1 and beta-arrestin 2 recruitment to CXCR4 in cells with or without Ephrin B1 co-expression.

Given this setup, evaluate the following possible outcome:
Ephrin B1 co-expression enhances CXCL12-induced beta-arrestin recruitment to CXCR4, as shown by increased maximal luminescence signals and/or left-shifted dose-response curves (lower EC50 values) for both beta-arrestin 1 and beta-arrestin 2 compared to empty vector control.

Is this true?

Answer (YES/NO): NO